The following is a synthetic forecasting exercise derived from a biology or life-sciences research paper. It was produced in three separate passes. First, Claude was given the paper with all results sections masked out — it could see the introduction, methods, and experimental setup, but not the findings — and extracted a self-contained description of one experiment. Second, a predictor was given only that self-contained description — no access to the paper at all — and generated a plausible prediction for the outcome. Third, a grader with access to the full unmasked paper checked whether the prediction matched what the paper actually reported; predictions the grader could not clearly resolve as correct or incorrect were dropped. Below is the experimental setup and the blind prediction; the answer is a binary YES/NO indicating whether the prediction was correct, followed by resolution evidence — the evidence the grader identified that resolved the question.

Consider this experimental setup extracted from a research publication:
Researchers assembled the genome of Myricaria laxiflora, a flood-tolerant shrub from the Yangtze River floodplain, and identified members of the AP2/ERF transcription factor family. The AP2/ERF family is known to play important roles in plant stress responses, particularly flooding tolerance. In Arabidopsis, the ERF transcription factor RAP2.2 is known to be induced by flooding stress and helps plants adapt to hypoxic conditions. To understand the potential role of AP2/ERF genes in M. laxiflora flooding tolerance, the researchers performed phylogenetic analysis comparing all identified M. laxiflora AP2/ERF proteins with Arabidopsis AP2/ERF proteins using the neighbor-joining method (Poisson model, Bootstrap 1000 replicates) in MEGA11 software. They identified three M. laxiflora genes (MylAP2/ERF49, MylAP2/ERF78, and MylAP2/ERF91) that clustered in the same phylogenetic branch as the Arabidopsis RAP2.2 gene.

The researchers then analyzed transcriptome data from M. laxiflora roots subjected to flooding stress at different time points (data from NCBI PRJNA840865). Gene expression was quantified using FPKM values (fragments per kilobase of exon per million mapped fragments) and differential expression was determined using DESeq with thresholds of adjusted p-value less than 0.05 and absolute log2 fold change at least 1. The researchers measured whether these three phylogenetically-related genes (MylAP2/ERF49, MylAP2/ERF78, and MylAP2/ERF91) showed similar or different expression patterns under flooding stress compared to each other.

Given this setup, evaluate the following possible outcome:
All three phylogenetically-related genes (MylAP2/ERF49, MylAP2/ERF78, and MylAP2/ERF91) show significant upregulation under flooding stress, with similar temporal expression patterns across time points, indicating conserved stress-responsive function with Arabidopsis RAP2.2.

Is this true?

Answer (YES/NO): NO